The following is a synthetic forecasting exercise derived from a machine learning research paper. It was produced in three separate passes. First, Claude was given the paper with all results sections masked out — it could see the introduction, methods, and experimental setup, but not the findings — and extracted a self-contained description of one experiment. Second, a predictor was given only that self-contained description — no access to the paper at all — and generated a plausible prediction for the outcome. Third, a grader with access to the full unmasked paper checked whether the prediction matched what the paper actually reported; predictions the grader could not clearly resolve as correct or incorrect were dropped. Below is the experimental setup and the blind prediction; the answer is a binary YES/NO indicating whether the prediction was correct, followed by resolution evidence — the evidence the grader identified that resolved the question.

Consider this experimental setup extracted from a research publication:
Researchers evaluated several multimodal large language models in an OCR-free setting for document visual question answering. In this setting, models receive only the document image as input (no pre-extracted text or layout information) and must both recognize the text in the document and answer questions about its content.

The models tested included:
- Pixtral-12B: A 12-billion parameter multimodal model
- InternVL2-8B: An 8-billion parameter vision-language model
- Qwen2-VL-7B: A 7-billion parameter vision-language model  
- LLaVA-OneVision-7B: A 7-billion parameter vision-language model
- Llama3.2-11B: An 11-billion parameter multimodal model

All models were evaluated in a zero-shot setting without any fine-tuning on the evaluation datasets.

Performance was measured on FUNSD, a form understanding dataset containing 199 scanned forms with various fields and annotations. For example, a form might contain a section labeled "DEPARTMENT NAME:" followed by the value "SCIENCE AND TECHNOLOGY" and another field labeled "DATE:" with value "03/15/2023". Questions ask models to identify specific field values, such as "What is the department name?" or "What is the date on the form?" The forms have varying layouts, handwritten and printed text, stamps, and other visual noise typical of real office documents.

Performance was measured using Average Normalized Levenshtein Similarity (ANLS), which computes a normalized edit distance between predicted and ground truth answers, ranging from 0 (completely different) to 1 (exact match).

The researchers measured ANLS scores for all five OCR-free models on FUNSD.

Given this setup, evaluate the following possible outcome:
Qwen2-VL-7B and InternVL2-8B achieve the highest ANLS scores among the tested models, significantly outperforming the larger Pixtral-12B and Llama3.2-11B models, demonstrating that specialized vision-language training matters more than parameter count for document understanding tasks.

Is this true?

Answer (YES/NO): NO